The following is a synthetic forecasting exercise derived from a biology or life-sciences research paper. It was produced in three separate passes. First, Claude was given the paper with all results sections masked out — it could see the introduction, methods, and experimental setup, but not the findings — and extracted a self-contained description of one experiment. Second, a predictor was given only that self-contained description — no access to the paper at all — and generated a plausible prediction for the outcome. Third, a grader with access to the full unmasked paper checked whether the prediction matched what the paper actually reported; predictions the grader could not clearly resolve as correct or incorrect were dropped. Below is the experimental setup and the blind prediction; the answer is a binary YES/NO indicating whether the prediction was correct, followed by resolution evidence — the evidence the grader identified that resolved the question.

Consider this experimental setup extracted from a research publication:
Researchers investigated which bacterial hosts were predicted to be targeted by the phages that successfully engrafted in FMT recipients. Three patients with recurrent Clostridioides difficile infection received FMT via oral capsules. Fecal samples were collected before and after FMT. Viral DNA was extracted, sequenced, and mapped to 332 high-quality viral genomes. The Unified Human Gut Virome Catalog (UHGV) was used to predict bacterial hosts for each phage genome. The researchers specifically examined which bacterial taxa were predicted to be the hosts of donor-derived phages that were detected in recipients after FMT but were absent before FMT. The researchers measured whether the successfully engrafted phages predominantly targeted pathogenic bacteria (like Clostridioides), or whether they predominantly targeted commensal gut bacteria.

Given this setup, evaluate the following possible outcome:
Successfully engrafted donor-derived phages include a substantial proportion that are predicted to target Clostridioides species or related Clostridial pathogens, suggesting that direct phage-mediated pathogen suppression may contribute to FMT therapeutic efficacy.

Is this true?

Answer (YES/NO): NO